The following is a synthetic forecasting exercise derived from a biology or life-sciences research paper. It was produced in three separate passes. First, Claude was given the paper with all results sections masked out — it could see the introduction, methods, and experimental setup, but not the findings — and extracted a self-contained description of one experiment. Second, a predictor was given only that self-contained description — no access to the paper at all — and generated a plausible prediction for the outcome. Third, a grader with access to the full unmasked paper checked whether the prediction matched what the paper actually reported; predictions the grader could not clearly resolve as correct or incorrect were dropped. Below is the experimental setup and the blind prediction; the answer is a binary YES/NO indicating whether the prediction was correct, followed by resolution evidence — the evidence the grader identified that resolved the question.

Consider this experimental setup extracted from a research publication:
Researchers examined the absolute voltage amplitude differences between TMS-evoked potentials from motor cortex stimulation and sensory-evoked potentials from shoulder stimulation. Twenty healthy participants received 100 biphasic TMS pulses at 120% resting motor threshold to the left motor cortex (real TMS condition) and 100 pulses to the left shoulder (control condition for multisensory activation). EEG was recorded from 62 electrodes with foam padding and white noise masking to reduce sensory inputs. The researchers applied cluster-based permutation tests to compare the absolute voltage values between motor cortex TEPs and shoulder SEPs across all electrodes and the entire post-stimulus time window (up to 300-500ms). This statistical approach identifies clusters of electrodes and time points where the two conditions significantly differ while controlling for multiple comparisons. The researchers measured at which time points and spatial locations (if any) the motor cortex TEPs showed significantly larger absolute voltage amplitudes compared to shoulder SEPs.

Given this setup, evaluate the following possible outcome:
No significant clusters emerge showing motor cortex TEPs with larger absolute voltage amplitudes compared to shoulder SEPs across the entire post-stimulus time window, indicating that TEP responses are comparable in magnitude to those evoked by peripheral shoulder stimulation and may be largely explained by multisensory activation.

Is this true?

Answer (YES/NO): NO